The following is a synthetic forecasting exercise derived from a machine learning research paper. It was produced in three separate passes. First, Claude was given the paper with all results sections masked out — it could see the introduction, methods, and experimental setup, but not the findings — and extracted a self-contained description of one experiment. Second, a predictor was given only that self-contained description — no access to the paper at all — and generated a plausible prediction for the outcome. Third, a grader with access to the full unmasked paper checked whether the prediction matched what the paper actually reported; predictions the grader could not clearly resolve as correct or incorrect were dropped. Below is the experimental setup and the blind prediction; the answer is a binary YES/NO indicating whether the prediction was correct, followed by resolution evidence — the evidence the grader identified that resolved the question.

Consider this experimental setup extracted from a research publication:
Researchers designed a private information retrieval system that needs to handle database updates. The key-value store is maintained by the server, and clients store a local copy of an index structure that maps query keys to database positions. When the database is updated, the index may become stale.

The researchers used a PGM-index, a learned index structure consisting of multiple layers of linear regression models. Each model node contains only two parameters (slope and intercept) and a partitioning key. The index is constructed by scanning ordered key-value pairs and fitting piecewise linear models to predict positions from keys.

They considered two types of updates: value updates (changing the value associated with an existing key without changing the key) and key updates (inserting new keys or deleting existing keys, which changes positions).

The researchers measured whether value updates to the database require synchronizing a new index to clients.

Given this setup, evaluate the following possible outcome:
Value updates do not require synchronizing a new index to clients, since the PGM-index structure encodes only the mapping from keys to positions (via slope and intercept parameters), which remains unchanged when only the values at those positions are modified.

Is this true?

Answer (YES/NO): YES